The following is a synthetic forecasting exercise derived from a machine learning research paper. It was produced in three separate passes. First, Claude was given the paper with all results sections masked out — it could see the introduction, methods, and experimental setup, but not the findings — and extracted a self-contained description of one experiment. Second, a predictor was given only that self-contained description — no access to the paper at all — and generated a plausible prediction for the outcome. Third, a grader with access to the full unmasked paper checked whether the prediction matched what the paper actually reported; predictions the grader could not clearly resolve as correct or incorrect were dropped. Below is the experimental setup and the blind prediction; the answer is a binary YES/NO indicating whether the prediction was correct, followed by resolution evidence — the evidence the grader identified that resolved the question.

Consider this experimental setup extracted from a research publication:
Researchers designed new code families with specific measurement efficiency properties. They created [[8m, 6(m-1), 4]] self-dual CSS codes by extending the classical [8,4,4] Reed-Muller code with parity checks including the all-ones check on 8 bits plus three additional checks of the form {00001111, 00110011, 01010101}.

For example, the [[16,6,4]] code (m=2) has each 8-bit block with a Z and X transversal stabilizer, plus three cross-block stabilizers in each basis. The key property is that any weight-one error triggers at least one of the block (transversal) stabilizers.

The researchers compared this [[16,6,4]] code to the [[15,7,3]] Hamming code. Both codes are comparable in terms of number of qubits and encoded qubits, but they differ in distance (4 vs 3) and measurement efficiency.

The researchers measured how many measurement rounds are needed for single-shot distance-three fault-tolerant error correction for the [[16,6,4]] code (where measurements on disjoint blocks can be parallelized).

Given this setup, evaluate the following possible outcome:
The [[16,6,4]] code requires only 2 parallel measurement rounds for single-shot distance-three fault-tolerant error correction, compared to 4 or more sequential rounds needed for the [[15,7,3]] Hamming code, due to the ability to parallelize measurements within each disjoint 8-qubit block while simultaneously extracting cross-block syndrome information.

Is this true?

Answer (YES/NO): NO